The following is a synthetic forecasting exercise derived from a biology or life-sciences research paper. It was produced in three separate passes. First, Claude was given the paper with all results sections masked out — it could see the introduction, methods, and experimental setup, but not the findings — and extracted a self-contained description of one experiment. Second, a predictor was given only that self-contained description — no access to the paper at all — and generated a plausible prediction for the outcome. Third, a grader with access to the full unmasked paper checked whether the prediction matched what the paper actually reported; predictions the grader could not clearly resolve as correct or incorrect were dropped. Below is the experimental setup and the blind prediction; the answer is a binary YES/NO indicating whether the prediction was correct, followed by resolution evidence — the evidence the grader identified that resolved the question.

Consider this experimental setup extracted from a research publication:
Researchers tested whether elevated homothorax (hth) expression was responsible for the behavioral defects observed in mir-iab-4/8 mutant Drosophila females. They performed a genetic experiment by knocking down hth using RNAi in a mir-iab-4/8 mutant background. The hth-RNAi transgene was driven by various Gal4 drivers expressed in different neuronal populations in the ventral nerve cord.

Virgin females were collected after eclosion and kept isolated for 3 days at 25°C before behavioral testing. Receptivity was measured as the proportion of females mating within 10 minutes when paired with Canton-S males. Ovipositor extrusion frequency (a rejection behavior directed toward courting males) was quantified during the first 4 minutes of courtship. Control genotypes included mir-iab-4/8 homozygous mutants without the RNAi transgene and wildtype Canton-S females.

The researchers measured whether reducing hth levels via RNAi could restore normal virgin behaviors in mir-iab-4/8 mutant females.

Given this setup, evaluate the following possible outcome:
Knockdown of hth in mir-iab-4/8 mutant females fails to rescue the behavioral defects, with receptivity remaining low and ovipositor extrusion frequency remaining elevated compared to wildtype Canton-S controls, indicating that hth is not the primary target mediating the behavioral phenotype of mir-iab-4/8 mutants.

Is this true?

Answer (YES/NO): NO